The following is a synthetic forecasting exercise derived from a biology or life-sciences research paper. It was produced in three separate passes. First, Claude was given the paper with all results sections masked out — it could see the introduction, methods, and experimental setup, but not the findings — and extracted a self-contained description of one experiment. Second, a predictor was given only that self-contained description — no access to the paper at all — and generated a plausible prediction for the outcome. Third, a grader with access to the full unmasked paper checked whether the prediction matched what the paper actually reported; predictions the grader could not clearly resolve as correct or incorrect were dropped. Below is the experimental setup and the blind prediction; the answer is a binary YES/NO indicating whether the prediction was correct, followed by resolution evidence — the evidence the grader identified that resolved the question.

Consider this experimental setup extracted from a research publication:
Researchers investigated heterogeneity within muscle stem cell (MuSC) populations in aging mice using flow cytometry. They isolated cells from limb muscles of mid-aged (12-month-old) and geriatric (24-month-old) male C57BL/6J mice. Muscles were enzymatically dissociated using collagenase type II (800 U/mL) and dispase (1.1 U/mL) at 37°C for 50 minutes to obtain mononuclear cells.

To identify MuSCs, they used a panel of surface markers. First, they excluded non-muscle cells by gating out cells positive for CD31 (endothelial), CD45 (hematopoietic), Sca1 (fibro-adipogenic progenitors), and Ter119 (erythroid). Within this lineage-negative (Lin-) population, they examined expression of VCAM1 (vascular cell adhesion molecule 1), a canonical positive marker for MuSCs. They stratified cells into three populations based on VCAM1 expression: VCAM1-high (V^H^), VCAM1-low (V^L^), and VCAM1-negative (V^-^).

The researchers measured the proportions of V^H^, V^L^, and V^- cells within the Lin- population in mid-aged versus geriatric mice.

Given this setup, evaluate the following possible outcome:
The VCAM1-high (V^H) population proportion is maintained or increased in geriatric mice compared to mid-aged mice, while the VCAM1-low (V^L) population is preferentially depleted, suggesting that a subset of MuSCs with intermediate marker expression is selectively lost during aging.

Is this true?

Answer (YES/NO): NO